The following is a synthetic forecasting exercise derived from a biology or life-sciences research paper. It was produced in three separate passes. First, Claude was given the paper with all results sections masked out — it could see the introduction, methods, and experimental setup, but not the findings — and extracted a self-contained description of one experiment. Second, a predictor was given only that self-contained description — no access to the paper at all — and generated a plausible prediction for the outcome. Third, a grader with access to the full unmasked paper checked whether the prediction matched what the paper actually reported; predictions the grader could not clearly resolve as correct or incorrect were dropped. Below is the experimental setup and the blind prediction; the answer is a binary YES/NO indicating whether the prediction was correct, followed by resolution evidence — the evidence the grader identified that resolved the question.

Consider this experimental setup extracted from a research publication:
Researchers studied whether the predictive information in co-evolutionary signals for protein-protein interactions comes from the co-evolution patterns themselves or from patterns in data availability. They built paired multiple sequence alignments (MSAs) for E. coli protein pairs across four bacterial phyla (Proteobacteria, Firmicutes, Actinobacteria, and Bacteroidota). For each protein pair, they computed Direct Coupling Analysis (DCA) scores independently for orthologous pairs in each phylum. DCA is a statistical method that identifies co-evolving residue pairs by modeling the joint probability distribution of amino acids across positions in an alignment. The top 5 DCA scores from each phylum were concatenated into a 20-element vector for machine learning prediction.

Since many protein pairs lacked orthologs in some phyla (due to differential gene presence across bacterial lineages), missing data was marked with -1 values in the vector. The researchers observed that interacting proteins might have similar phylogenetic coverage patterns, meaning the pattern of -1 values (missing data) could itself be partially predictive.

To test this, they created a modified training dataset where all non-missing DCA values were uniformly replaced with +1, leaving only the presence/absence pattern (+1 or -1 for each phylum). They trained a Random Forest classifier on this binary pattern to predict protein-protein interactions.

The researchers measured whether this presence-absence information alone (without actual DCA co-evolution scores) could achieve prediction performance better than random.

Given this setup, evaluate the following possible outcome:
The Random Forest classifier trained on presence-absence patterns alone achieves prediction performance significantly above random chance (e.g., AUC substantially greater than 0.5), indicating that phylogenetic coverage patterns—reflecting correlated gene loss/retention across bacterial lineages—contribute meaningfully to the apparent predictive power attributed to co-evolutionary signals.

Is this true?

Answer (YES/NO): YES